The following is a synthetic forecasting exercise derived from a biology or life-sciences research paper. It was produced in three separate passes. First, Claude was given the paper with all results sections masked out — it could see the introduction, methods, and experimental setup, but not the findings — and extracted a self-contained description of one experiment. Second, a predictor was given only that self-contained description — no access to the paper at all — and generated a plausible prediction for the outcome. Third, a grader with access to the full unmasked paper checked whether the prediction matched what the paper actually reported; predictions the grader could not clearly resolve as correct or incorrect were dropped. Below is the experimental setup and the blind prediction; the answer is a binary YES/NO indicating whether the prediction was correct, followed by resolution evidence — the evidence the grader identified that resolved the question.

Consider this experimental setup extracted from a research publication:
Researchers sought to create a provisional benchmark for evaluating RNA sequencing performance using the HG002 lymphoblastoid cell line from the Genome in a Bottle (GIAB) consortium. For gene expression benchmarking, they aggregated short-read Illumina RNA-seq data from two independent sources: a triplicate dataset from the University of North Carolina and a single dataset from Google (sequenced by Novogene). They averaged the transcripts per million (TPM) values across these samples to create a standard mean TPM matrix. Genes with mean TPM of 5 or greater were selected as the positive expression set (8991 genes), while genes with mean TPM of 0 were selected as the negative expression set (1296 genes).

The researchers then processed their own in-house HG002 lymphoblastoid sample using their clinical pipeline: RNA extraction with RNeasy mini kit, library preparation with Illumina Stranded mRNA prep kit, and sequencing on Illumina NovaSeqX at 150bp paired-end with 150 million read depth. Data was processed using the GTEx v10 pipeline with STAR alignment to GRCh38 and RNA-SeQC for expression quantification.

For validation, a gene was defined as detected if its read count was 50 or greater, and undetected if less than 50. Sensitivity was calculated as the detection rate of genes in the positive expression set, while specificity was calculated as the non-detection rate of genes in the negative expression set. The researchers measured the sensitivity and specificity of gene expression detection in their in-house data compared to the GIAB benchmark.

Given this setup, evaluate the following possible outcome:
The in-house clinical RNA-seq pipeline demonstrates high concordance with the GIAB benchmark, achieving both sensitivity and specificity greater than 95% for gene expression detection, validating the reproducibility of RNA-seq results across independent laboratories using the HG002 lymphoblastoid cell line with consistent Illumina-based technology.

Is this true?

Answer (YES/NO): YES